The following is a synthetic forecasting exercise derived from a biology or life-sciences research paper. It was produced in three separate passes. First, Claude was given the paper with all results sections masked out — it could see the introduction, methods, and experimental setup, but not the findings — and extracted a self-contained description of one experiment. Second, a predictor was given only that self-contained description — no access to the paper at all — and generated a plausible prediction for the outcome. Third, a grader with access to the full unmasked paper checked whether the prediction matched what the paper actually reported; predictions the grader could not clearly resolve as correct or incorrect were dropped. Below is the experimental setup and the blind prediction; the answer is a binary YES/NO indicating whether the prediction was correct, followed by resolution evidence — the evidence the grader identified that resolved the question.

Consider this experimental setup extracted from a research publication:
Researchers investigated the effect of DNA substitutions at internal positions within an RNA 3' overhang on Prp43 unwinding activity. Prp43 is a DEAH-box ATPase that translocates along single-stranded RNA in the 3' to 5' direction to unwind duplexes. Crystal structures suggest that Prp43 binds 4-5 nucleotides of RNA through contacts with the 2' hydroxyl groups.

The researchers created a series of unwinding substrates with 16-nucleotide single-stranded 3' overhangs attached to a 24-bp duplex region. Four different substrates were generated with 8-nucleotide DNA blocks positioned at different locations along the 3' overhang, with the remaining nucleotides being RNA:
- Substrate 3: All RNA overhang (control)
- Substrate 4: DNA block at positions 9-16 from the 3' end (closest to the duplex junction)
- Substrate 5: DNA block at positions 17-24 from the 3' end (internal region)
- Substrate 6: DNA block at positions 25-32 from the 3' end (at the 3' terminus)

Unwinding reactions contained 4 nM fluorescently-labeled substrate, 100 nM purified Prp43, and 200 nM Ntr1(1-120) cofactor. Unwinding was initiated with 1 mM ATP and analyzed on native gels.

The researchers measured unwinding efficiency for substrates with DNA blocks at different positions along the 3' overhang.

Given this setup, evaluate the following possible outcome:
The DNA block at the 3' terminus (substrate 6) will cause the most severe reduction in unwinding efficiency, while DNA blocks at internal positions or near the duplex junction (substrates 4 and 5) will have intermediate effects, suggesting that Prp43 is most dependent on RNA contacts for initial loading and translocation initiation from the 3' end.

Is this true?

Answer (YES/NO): NO